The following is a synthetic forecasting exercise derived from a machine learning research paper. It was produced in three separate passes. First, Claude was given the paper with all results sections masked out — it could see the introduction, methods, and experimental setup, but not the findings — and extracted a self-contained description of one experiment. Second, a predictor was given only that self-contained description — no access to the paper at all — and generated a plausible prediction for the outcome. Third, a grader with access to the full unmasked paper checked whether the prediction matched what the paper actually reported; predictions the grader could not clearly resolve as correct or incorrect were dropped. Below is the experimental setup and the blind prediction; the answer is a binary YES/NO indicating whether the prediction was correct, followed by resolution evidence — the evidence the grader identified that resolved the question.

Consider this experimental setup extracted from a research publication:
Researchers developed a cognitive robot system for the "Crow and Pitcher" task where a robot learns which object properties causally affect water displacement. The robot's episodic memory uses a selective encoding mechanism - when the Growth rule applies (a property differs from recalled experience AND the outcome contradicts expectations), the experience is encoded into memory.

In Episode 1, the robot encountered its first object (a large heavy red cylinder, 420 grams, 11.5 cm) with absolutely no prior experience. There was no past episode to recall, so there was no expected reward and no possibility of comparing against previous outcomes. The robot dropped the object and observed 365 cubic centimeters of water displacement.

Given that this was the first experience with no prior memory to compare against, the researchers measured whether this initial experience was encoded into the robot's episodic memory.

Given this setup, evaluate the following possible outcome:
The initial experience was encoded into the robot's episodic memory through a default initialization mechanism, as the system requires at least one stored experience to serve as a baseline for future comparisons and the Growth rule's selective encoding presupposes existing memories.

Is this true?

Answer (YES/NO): YES